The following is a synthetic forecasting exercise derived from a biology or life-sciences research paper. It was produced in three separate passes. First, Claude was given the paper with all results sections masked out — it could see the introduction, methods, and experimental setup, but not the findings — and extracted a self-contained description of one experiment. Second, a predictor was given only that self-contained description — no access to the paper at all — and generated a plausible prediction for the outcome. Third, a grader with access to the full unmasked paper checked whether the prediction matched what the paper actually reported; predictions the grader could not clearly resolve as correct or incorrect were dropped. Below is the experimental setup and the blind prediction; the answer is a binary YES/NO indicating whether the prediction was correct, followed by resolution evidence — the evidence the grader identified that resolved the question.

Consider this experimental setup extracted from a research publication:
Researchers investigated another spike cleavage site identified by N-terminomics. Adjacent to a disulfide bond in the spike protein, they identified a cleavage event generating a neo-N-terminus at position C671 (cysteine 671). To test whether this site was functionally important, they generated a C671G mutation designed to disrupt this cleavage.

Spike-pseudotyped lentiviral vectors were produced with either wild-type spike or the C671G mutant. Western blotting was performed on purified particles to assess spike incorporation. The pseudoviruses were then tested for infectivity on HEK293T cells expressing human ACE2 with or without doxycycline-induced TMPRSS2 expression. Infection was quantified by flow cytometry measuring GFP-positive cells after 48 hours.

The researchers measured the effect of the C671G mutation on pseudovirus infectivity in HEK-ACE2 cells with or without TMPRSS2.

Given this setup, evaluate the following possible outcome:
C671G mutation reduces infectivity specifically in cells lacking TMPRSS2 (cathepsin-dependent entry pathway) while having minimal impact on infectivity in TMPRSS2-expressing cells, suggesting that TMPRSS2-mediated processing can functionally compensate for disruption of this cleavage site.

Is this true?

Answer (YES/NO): NO